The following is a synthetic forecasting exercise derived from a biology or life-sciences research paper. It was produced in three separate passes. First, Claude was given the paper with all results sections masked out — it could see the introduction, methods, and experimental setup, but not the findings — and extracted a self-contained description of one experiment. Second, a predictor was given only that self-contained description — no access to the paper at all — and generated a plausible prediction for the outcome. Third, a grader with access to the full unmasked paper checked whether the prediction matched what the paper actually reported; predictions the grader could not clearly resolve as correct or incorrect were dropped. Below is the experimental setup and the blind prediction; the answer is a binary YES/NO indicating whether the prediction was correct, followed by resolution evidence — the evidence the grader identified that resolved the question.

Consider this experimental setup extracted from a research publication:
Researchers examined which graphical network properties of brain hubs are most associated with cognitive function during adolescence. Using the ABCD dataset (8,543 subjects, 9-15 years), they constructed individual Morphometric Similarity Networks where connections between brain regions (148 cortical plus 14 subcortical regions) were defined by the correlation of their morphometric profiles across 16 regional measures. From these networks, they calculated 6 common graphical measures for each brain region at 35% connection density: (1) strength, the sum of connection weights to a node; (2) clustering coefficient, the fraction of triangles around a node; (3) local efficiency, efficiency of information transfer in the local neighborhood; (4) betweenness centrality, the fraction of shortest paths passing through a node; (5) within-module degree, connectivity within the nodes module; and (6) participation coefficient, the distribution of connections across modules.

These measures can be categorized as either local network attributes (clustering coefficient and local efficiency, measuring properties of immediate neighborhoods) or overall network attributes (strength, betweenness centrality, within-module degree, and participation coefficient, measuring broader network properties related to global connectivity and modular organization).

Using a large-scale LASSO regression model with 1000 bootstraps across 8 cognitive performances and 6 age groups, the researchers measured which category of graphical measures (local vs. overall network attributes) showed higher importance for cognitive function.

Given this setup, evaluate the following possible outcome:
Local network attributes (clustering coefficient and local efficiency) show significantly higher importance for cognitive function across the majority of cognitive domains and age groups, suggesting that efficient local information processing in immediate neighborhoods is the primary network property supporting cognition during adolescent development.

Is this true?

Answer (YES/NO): NO